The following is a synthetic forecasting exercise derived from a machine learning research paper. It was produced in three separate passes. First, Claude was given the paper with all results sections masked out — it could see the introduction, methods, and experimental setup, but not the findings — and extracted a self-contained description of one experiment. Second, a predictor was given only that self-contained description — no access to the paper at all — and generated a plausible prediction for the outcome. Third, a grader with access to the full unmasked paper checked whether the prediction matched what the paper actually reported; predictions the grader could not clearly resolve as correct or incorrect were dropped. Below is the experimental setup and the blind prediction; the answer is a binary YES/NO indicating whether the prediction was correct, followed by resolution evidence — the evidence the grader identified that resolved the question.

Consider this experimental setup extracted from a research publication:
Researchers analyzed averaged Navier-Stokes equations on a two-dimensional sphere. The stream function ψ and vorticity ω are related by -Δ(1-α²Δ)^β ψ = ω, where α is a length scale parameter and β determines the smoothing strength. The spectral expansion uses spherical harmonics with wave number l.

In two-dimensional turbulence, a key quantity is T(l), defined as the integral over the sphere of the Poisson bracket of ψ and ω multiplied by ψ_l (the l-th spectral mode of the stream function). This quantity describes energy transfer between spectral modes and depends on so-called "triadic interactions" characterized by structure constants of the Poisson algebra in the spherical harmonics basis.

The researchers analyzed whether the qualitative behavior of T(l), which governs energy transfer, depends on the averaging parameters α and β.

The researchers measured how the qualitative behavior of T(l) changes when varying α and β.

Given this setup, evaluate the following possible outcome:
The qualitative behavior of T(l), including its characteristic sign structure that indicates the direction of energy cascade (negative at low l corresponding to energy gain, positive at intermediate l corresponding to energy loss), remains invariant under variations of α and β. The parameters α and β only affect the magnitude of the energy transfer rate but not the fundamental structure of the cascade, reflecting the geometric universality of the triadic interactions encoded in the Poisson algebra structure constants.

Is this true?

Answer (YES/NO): YES